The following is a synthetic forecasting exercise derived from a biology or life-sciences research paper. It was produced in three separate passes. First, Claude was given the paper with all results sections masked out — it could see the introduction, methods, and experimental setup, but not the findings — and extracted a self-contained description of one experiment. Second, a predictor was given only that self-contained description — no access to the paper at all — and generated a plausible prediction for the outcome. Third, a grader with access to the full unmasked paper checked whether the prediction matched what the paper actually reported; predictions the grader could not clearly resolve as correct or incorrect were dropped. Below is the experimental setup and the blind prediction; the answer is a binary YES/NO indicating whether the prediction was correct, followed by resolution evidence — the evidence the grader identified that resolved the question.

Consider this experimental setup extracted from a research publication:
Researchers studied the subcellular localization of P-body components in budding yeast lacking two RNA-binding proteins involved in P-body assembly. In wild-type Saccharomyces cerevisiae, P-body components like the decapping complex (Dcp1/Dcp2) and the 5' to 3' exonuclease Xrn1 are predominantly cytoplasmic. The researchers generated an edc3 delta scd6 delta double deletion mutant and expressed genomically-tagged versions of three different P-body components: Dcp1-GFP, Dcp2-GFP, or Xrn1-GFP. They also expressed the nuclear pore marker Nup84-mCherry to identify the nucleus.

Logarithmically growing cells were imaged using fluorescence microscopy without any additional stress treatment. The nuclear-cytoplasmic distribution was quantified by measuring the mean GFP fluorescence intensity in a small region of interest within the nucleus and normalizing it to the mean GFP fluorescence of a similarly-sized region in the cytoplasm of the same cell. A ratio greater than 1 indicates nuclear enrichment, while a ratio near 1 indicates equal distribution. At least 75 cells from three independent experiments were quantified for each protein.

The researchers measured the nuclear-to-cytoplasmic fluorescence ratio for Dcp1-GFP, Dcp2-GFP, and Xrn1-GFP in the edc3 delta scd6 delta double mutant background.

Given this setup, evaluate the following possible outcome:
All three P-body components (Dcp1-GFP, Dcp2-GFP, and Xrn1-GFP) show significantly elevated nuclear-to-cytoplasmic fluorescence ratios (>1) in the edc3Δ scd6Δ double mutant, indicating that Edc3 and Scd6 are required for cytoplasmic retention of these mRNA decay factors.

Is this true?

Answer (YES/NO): NO